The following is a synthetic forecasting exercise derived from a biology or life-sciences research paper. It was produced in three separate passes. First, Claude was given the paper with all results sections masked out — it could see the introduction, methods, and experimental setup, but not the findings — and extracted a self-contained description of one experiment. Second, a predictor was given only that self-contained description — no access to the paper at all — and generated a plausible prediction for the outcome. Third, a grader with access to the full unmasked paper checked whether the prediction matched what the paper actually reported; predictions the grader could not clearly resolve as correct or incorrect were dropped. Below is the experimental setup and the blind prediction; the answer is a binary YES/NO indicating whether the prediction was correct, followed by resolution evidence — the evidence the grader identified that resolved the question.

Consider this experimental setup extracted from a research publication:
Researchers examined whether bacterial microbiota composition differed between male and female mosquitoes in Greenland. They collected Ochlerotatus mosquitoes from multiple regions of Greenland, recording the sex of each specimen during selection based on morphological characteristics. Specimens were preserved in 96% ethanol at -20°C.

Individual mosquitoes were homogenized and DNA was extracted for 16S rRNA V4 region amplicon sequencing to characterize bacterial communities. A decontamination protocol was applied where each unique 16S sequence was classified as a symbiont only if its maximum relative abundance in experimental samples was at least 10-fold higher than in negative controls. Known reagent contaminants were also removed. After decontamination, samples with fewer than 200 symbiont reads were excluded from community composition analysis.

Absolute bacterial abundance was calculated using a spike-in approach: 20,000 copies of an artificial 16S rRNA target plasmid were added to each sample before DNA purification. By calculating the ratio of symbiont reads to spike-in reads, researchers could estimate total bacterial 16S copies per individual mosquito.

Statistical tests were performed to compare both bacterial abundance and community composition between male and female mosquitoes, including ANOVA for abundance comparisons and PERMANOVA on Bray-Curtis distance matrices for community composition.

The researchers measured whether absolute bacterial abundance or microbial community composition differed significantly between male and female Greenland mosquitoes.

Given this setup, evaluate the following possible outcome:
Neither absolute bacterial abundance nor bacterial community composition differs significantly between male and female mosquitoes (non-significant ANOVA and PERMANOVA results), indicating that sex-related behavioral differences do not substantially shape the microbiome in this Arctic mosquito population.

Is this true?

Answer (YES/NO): YES